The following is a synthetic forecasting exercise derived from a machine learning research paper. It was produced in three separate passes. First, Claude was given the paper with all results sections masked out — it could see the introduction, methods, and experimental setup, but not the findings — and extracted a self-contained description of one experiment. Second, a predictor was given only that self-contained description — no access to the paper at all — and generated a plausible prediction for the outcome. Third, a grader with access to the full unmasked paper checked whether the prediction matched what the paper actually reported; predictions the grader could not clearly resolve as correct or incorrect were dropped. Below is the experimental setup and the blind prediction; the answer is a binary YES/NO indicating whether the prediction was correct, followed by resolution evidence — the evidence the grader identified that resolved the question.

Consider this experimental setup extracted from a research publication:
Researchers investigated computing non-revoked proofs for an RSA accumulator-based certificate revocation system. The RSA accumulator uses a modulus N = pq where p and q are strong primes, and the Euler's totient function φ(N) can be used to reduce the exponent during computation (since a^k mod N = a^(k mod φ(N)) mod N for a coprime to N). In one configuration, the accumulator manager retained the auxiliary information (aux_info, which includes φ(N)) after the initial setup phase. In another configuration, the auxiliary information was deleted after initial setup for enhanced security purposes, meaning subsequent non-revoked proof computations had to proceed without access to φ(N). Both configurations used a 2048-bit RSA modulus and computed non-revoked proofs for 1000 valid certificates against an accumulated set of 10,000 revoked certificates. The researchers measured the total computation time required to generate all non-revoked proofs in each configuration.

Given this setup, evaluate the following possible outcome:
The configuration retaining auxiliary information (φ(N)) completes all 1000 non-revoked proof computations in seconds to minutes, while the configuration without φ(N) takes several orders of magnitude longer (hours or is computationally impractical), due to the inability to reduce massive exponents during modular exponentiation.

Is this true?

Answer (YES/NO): YES